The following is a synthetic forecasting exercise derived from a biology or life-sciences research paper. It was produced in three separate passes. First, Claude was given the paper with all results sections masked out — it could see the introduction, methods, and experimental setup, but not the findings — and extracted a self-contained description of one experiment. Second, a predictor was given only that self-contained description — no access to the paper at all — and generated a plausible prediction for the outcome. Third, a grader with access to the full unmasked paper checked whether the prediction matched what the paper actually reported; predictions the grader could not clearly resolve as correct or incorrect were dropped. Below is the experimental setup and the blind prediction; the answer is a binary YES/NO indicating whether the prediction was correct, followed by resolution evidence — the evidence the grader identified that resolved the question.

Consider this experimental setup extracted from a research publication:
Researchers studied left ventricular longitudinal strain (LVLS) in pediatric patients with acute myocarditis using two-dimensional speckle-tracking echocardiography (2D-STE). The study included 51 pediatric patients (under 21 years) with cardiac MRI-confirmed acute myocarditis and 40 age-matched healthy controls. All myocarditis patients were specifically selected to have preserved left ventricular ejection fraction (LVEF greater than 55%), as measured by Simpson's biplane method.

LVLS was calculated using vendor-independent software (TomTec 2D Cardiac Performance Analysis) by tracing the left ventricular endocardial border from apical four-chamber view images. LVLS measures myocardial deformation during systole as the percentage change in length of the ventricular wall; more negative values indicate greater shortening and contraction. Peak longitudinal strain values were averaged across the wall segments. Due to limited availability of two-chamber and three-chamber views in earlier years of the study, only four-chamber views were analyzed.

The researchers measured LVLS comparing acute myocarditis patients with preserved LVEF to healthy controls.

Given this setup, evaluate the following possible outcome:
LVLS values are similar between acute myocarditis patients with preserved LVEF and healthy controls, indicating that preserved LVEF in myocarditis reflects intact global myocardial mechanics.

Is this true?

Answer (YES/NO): NO